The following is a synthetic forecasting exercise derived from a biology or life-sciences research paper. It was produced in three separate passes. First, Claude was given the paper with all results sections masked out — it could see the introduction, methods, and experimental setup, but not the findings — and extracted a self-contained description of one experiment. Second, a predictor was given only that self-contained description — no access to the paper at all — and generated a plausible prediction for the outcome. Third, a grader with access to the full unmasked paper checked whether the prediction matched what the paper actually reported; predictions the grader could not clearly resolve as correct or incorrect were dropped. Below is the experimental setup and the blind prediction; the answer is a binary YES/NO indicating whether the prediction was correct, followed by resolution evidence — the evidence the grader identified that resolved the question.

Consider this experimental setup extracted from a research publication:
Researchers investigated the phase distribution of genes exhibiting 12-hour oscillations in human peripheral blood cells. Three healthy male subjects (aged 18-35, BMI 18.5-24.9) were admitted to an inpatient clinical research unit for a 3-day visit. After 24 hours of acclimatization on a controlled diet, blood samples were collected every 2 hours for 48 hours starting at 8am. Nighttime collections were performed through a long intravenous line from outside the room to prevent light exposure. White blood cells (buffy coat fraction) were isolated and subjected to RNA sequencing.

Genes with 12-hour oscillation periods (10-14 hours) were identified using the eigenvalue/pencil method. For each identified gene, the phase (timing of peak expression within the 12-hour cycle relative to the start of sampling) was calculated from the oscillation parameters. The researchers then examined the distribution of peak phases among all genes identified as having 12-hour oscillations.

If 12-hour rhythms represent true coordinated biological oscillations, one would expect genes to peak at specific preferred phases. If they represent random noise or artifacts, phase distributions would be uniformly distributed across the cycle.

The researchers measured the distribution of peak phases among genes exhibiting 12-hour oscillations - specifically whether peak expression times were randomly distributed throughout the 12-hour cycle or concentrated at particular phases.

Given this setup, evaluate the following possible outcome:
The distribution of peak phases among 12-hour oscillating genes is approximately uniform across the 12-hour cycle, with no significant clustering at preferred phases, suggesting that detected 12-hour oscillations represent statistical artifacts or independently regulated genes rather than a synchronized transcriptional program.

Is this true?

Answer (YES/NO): NO